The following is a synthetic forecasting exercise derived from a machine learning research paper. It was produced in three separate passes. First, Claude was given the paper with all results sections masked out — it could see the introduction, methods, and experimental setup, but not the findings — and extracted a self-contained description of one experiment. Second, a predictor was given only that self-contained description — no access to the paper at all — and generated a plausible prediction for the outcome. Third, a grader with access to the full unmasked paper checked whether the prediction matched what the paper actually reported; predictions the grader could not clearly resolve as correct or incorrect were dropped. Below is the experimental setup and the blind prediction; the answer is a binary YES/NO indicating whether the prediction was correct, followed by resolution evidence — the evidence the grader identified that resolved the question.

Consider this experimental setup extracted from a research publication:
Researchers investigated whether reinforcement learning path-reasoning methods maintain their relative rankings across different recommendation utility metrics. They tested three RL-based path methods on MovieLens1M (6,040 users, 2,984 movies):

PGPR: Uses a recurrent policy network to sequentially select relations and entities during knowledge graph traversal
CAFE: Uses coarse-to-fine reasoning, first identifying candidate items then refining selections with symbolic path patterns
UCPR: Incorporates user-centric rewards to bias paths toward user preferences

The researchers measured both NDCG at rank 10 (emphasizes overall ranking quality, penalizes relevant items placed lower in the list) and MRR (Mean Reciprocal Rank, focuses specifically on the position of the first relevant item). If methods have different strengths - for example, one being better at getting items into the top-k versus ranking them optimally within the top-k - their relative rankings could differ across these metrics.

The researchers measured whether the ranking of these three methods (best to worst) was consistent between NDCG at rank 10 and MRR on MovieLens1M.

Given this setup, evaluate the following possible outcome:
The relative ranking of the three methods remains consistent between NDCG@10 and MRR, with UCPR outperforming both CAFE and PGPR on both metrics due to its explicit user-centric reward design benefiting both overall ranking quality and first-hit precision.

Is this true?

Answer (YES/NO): NO